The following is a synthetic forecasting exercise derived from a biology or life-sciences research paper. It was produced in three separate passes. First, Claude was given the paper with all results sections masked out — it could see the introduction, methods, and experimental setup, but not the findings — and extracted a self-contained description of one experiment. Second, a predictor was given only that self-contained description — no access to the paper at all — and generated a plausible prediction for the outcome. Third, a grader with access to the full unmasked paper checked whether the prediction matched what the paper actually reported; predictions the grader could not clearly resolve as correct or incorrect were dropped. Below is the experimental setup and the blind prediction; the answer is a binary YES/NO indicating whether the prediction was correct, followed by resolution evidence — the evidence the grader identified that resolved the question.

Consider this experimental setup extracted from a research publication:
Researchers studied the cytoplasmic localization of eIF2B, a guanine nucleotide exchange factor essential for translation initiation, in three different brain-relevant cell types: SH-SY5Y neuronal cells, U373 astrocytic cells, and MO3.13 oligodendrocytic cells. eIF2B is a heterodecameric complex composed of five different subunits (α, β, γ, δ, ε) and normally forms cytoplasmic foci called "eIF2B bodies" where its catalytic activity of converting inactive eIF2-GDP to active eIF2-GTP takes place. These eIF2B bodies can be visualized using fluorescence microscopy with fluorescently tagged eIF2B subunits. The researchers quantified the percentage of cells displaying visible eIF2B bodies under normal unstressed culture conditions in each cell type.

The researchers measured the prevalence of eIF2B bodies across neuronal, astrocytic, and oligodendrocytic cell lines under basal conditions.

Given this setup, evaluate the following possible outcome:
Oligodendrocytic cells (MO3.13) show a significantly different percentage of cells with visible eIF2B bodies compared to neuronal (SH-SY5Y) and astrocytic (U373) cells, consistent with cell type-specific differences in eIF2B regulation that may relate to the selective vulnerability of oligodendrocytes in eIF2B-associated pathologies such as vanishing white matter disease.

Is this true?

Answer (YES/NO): NO